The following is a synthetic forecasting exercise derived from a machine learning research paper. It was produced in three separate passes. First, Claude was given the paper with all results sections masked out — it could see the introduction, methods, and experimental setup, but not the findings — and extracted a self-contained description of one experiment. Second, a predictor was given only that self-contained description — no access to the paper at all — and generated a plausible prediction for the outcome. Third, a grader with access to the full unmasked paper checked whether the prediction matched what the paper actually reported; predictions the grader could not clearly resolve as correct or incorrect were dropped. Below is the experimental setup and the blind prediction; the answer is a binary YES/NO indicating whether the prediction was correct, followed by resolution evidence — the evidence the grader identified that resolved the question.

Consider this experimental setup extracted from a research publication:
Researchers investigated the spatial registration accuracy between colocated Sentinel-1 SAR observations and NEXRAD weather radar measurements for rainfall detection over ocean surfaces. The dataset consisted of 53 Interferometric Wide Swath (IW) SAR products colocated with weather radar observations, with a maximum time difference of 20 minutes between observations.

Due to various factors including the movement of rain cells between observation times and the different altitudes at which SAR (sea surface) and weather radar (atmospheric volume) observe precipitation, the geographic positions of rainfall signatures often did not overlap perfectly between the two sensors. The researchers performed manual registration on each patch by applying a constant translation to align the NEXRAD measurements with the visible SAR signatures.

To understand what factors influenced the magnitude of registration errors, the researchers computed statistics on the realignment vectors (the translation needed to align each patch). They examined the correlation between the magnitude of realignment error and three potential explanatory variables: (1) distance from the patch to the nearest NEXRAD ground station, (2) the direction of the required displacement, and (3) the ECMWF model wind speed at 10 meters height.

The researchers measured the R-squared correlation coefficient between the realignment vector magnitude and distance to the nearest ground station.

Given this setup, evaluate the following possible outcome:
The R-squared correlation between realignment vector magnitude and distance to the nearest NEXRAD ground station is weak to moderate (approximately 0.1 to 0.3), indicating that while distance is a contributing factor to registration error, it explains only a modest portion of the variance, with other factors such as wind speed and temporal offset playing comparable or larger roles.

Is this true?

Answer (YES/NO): NO